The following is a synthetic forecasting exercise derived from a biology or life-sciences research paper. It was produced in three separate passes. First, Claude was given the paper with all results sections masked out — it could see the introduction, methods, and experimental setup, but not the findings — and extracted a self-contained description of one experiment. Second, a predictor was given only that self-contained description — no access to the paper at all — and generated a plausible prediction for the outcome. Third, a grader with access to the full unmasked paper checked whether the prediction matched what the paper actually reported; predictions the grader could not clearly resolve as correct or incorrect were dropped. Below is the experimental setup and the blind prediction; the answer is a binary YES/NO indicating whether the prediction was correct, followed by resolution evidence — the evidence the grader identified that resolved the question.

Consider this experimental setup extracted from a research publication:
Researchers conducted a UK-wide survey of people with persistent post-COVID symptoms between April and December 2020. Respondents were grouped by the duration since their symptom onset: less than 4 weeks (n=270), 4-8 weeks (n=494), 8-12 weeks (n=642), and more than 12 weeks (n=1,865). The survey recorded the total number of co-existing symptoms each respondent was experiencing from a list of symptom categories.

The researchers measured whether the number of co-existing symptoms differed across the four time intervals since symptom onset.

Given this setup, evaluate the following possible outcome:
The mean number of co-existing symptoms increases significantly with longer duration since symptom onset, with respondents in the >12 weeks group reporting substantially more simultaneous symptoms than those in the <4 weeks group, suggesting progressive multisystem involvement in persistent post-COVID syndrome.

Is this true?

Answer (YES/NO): YES